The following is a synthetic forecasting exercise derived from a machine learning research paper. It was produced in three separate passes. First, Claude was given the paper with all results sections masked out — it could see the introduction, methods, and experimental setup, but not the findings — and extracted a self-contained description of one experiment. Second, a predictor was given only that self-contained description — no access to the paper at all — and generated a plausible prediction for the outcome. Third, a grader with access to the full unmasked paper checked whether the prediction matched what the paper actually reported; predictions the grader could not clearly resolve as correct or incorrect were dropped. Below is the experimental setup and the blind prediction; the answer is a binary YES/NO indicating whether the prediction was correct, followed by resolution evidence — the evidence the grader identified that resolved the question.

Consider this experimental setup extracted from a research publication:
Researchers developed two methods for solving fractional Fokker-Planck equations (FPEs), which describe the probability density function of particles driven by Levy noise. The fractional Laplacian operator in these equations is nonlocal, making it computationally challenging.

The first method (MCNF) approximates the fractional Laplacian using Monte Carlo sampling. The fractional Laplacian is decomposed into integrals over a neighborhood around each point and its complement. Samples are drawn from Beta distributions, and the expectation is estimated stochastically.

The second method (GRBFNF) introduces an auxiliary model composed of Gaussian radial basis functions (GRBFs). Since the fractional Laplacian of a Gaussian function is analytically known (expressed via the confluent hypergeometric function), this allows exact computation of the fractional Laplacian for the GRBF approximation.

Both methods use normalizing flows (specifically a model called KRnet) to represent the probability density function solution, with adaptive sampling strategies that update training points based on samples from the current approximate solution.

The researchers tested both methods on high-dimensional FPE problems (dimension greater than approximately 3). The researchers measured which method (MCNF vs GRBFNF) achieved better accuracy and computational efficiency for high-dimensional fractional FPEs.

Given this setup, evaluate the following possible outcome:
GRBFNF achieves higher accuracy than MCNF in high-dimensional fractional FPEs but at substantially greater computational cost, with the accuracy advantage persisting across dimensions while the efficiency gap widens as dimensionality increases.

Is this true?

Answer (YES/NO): NO